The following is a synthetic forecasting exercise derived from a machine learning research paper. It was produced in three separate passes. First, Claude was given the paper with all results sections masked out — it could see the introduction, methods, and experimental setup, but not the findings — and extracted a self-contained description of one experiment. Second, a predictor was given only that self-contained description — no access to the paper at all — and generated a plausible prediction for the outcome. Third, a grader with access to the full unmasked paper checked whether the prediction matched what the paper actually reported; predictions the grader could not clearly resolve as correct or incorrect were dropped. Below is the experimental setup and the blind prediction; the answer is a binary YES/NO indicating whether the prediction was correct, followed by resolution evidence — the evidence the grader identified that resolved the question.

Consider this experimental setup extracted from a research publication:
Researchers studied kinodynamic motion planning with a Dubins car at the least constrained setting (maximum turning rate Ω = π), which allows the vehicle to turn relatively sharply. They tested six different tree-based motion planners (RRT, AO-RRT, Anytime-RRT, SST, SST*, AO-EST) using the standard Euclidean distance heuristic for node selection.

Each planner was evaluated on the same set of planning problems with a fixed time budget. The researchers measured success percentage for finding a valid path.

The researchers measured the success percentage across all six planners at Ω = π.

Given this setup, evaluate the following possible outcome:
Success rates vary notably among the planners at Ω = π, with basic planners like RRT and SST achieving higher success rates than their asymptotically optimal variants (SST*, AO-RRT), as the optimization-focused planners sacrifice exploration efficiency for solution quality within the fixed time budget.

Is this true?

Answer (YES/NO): NO